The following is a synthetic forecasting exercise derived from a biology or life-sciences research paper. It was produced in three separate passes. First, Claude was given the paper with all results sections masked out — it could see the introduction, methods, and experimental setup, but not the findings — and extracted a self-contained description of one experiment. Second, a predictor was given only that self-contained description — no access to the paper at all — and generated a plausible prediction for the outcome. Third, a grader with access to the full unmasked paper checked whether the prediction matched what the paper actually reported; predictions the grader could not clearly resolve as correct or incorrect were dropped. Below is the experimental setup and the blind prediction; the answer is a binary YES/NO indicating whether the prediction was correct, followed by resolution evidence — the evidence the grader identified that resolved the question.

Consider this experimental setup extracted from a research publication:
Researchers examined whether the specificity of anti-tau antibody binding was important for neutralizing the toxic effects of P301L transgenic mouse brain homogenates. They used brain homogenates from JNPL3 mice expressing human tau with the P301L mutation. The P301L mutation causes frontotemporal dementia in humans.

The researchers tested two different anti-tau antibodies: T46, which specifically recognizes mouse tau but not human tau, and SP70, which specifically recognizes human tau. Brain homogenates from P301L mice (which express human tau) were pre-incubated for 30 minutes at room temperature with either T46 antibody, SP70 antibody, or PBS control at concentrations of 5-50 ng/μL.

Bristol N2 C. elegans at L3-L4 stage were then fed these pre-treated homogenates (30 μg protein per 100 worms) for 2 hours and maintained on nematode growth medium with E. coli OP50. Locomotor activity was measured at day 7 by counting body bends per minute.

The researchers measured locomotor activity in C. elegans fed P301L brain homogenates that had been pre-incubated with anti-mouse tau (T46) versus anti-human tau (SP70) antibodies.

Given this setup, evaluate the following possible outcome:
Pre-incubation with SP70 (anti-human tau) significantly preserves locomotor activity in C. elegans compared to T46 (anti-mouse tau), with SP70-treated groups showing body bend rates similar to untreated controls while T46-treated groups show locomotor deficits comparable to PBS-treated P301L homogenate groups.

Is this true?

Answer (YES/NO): NO